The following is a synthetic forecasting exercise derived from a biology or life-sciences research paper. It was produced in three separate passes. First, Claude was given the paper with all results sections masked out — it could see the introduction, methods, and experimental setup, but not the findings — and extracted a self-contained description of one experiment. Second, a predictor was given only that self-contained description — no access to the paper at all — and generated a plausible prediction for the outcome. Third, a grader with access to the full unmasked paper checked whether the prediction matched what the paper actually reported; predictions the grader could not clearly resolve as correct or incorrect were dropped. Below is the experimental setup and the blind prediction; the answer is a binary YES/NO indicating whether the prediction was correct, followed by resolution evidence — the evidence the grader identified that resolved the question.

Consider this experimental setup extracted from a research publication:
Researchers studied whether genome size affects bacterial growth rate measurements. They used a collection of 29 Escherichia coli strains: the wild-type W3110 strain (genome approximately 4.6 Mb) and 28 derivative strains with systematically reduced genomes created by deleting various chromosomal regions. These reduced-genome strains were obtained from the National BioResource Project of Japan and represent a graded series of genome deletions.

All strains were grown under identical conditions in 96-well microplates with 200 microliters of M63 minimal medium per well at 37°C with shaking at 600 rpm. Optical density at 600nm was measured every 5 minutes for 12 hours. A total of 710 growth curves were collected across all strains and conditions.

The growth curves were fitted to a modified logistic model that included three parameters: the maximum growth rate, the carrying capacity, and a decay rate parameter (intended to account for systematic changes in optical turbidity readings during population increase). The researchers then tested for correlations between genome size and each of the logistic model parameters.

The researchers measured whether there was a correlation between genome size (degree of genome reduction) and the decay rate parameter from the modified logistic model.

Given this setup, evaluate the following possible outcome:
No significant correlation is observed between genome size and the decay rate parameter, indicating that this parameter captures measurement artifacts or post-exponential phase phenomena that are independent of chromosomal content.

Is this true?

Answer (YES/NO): NO